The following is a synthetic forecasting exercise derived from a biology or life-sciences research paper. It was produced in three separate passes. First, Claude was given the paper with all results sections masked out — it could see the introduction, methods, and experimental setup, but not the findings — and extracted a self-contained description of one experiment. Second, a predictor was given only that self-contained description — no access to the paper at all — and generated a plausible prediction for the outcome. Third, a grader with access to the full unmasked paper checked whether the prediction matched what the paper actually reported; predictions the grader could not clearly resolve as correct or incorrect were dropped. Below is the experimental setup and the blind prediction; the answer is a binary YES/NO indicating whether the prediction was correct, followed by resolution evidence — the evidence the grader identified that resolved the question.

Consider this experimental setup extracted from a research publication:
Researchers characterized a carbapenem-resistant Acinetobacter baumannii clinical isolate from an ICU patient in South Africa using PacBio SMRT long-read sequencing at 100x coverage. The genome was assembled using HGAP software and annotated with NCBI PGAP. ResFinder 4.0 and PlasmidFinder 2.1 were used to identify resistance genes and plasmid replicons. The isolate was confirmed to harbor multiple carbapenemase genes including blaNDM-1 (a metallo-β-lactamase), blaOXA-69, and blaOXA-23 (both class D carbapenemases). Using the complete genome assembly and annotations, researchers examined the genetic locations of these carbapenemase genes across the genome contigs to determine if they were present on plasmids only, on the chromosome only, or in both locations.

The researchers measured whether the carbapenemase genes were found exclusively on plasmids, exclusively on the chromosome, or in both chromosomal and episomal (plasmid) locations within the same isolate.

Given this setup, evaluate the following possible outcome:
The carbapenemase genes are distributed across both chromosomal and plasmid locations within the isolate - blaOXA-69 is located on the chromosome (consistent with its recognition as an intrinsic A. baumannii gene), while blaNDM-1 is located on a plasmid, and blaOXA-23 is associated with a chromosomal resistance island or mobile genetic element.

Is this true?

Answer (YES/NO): NO